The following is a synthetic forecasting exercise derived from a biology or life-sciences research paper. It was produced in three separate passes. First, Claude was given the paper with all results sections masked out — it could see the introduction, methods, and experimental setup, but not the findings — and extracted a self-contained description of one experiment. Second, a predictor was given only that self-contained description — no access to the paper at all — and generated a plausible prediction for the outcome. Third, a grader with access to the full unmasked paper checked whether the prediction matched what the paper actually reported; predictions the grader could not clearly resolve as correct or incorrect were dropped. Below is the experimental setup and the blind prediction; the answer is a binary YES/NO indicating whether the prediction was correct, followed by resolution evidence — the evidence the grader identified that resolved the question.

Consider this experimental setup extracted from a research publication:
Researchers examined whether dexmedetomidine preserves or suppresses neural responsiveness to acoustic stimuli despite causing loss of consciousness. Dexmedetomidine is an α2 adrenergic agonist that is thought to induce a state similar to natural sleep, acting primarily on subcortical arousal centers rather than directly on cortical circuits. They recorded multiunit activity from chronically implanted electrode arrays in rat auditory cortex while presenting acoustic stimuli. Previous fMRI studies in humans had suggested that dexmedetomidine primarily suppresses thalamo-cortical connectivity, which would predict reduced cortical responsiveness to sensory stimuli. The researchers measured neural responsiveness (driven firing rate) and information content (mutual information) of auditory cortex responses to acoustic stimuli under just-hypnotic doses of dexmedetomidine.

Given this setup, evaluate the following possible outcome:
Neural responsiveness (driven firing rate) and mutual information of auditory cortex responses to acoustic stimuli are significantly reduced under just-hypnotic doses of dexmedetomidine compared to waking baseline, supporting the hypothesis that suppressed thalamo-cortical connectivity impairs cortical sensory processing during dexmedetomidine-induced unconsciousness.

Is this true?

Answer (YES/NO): NO